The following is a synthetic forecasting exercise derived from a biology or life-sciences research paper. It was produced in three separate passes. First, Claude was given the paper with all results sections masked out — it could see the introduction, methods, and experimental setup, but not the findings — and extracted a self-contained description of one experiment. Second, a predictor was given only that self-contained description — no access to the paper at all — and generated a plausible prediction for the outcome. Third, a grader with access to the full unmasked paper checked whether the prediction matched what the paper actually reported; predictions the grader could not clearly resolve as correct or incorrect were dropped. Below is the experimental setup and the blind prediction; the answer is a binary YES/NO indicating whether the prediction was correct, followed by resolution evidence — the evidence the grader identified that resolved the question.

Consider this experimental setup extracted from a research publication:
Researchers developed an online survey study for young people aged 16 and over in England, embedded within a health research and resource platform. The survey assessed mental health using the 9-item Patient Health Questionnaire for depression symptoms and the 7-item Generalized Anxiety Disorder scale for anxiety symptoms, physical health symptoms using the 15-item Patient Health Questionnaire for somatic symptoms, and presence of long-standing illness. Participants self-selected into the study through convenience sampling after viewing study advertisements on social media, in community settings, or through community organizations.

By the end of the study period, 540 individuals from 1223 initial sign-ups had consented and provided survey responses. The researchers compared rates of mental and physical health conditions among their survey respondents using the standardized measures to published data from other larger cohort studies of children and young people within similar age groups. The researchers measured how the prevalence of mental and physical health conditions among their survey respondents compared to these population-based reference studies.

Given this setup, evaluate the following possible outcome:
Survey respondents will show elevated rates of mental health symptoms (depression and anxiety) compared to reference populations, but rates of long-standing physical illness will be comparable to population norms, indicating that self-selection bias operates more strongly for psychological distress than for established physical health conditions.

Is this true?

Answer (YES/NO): NO